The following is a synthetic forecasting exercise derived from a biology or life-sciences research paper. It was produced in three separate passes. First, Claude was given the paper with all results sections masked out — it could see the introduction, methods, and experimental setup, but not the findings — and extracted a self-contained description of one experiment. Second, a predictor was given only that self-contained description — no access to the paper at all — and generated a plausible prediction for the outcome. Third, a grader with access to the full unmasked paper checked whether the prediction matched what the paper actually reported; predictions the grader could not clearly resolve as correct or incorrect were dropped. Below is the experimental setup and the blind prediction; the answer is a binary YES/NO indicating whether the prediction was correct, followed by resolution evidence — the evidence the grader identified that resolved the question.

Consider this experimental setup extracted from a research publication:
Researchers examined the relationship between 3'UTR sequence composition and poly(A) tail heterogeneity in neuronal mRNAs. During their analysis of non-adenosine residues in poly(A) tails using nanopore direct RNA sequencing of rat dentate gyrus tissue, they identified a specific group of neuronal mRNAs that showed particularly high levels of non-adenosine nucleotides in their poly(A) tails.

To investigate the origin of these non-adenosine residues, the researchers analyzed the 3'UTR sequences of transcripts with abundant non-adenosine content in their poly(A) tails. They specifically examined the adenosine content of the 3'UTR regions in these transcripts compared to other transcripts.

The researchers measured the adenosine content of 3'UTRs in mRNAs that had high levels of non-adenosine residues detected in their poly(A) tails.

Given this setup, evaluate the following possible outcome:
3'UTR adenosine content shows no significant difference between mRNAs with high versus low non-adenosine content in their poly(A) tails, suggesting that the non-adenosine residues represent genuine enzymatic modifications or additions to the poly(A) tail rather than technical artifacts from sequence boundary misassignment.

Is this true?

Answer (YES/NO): NO